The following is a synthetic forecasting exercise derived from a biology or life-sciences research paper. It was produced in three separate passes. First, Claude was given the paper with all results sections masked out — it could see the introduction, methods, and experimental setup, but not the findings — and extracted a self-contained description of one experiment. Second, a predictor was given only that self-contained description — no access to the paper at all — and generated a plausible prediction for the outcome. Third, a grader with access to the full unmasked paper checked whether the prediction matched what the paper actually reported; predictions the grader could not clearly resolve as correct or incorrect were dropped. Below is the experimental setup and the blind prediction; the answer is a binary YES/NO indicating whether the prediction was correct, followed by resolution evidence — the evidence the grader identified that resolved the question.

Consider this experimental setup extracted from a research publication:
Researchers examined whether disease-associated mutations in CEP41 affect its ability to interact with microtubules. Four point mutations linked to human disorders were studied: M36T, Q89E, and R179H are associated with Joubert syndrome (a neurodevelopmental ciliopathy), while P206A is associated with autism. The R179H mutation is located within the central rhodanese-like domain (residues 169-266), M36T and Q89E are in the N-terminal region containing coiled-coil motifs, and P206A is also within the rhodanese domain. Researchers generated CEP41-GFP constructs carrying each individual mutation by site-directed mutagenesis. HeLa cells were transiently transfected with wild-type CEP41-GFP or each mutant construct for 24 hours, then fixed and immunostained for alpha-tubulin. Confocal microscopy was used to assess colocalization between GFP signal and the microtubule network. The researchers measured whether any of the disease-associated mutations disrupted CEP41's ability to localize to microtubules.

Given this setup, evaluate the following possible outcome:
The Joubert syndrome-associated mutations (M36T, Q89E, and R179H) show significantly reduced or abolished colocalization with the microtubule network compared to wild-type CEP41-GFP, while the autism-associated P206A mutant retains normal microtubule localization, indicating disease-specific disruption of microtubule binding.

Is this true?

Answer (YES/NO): NO